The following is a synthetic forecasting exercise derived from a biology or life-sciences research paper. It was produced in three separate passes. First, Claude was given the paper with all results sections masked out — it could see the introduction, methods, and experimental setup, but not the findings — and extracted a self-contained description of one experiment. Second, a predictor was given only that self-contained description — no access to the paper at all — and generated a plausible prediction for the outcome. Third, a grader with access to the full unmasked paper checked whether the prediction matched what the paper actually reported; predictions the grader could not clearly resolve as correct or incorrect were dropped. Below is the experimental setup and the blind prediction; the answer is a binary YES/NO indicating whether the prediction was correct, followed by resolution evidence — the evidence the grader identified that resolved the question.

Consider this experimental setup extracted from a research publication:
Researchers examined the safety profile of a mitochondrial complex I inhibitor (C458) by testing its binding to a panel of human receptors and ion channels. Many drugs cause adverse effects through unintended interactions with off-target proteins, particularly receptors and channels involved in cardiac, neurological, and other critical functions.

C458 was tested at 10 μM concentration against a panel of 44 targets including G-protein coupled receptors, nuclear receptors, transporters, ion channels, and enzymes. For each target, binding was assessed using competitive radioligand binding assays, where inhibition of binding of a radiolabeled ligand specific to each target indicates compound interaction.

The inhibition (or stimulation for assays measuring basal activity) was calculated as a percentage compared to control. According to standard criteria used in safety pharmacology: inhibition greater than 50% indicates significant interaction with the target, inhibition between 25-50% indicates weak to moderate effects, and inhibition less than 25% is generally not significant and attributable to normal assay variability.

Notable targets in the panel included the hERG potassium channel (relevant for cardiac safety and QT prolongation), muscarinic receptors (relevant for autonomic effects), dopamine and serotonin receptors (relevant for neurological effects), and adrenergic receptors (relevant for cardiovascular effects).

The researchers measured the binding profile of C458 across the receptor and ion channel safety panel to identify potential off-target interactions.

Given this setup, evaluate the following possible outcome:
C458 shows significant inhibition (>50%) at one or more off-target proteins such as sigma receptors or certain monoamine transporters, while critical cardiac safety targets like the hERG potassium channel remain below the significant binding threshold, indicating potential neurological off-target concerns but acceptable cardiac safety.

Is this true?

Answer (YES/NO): NO